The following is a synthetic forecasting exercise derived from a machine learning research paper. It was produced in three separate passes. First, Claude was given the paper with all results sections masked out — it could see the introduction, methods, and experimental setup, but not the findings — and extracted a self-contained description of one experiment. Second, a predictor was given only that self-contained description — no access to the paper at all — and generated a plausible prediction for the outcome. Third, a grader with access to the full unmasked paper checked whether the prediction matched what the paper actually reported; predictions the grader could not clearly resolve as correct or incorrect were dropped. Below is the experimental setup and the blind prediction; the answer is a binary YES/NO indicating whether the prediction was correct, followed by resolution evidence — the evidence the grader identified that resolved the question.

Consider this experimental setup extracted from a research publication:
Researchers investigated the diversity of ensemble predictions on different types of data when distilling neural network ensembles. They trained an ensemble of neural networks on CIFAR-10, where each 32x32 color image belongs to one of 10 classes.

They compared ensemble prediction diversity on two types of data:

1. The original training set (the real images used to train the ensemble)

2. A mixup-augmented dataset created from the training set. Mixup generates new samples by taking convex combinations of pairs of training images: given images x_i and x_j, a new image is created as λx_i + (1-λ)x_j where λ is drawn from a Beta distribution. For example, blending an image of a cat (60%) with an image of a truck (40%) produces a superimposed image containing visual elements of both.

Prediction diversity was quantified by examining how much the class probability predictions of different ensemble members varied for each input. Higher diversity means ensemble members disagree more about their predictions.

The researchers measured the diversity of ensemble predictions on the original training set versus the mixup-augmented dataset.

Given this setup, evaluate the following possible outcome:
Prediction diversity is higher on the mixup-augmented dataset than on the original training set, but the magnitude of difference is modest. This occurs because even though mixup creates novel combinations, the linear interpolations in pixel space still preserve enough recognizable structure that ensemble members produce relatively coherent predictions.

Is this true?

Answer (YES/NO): YES